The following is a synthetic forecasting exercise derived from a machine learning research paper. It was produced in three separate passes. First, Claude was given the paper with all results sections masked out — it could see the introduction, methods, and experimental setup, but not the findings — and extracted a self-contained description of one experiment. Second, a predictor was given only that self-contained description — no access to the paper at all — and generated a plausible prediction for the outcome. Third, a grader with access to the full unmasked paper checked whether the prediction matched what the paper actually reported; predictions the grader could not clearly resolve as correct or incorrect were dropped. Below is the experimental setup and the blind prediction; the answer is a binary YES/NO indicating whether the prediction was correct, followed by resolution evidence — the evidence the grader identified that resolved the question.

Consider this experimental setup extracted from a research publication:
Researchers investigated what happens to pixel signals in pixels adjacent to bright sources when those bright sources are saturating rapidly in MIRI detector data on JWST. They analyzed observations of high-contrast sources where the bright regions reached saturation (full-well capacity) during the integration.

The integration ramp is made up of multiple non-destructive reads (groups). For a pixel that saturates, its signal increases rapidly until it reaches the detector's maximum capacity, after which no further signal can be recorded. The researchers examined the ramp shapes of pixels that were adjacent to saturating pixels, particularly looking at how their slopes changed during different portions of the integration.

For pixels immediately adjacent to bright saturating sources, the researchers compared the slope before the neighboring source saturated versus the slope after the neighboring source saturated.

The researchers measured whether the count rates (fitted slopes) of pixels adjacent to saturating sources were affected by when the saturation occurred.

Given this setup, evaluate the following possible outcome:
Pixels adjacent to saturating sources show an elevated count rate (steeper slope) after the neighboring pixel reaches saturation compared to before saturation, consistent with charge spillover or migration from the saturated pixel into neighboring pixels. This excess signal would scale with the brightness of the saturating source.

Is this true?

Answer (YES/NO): NO